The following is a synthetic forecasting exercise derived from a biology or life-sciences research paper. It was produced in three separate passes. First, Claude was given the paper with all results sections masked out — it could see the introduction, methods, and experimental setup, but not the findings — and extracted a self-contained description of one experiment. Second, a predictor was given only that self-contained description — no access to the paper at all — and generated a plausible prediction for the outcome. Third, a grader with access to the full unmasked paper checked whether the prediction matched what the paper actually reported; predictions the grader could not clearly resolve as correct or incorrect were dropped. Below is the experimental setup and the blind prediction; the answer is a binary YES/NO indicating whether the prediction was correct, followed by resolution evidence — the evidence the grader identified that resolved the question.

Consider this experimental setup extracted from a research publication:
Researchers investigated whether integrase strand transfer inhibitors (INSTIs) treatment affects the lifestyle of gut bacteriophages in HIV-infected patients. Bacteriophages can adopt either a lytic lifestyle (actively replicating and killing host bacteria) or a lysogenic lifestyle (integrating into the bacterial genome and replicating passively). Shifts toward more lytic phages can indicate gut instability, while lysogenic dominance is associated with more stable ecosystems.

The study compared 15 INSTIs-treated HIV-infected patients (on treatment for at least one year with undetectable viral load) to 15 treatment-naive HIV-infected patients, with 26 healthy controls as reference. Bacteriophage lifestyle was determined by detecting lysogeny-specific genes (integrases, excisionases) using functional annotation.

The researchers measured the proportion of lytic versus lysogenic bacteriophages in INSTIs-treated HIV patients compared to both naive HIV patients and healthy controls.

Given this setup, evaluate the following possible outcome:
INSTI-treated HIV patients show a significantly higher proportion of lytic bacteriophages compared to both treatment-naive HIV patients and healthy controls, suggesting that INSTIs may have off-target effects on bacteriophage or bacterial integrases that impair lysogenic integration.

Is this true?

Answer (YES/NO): NO